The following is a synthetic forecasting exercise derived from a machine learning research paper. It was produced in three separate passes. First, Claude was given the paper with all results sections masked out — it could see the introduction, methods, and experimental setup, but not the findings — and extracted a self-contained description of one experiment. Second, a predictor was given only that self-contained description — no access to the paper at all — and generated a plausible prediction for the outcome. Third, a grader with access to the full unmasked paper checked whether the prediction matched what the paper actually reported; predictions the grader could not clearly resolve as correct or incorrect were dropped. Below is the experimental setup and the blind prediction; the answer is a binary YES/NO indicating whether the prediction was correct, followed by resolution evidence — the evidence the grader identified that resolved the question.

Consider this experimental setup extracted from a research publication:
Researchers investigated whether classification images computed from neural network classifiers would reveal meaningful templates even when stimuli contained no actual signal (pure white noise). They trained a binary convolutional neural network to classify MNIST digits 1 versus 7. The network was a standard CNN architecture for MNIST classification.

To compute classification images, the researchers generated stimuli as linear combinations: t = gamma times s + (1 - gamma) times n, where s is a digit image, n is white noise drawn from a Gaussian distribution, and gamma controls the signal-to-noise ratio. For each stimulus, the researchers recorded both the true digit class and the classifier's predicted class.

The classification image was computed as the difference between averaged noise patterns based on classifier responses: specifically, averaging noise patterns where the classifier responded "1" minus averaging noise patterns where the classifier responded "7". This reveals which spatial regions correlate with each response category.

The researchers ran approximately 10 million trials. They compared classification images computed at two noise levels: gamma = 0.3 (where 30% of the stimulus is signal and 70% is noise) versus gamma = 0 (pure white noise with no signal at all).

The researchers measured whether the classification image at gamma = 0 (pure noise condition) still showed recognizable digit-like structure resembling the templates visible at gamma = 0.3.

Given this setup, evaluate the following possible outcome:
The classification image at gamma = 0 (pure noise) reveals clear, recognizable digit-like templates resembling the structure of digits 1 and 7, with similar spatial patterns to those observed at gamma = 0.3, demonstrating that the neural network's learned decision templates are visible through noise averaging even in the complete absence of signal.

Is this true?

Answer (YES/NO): YES